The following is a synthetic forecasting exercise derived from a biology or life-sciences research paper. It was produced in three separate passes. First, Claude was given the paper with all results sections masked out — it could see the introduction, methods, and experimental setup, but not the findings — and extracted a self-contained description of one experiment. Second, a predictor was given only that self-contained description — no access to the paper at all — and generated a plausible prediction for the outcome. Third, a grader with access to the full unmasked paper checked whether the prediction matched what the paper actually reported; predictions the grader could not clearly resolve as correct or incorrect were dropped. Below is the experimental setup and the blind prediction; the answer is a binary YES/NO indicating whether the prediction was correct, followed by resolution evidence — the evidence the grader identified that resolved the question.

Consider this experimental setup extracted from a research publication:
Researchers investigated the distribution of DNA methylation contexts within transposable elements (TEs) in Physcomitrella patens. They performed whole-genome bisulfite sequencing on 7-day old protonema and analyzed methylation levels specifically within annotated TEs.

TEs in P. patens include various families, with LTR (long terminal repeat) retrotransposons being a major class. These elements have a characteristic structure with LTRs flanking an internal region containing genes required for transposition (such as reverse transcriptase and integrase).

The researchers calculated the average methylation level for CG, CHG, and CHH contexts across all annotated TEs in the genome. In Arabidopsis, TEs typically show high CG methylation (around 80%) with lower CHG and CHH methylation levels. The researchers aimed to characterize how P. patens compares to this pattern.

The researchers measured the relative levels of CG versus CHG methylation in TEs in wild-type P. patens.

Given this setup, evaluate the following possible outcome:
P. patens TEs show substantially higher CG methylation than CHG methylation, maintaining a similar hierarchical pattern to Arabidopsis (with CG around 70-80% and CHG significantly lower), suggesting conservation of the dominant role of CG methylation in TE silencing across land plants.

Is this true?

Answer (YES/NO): NO